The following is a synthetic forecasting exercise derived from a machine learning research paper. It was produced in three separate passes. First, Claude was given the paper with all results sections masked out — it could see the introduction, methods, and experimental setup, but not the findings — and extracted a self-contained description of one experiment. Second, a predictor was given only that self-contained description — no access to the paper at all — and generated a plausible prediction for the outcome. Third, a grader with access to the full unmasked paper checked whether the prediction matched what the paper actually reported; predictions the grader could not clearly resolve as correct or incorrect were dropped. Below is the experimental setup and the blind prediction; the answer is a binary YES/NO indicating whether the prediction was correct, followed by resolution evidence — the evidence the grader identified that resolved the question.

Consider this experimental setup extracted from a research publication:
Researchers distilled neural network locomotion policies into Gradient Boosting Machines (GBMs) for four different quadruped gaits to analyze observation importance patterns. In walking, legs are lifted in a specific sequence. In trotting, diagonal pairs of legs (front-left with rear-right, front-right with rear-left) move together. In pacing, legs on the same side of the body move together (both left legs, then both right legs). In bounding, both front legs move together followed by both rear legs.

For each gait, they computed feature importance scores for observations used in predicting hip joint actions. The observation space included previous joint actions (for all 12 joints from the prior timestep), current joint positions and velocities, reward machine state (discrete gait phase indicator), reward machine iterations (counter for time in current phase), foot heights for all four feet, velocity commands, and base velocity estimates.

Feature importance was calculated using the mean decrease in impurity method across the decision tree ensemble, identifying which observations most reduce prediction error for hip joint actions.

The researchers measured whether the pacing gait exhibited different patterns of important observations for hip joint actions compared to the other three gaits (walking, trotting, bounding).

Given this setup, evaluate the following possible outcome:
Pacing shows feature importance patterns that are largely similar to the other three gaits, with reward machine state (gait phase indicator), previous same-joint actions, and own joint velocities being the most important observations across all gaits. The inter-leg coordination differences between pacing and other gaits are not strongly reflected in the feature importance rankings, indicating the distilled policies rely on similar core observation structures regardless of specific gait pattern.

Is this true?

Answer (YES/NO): NO